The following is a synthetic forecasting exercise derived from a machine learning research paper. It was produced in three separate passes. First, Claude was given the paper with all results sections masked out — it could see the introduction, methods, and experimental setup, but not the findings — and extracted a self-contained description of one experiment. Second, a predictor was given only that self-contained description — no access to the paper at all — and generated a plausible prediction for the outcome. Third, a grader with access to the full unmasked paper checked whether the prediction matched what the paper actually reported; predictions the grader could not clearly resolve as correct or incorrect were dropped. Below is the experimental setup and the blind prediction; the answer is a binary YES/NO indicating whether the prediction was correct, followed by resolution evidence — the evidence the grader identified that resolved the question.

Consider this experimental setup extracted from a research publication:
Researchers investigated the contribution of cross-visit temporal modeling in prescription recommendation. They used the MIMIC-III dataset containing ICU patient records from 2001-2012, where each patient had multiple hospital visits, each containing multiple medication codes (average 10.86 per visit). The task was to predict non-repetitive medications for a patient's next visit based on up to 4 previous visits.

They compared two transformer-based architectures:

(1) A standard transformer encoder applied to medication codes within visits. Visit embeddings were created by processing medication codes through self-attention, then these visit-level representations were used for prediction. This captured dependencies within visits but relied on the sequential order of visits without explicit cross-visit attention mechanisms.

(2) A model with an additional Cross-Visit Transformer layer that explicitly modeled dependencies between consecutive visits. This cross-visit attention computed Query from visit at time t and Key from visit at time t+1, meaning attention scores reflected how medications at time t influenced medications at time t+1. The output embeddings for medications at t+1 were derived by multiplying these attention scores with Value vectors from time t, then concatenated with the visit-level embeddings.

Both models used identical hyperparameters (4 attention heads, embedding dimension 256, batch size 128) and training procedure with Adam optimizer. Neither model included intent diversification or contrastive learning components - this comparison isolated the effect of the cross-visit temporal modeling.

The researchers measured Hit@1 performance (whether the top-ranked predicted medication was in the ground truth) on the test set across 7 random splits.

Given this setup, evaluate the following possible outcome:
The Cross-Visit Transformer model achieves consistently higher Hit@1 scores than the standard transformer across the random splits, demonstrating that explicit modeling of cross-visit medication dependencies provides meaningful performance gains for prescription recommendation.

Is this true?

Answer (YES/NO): YES